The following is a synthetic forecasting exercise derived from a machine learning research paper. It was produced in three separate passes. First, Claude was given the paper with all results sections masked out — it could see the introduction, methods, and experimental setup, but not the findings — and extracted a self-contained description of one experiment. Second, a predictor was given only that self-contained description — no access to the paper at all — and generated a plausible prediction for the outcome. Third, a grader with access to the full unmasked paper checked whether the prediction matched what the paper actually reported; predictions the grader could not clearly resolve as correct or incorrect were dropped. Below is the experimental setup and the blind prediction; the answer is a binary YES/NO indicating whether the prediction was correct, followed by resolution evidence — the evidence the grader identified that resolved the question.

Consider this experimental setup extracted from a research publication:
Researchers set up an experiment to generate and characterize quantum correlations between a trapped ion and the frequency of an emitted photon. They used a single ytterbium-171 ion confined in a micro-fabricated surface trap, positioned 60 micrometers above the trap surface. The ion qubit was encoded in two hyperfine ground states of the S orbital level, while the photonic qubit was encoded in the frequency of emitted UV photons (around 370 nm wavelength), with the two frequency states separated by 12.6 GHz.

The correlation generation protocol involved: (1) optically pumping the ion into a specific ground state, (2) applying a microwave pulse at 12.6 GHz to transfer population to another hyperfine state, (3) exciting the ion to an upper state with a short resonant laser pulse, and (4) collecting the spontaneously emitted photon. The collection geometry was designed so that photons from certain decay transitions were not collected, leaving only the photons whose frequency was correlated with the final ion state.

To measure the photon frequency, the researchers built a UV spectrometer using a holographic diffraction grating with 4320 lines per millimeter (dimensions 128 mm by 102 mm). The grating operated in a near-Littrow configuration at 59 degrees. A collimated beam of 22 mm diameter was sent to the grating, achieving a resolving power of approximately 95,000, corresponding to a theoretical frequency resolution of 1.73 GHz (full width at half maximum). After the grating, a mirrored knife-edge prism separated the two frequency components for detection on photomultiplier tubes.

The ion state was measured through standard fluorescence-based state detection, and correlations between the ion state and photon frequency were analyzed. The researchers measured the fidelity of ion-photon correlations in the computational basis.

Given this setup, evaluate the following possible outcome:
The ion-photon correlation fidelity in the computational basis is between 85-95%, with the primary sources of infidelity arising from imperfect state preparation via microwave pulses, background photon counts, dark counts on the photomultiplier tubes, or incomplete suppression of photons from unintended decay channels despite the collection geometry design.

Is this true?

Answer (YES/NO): NO